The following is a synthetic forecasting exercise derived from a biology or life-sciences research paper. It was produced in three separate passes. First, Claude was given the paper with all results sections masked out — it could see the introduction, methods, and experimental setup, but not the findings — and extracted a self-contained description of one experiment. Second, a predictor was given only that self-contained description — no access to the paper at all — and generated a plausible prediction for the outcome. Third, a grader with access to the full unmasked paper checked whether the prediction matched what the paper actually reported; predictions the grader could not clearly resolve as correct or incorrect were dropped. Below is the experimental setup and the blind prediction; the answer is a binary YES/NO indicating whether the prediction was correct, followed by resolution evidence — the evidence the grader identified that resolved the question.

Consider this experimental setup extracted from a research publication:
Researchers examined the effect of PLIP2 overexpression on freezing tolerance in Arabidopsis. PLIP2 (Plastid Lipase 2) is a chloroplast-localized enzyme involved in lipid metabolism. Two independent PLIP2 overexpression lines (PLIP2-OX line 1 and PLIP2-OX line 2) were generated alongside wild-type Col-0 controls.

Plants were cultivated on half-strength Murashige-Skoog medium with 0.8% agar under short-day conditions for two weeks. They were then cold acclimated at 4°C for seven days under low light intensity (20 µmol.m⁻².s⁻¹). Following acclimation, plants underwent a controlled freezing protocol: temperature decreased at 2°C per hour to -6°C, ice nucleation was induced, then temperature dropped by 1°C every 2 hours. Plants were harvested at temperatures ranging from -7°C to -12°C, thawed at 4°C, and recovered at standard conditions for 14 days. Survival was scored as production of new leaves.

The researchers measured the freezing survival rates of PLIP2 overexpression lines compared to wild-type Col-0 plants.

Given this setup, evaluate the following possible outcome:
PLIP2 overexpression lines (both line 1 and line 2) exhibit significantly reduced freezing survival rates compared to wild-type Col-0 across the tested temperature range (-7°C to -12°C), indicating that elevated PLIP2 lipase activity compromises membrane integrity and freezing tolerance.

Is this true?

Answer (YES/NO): NO